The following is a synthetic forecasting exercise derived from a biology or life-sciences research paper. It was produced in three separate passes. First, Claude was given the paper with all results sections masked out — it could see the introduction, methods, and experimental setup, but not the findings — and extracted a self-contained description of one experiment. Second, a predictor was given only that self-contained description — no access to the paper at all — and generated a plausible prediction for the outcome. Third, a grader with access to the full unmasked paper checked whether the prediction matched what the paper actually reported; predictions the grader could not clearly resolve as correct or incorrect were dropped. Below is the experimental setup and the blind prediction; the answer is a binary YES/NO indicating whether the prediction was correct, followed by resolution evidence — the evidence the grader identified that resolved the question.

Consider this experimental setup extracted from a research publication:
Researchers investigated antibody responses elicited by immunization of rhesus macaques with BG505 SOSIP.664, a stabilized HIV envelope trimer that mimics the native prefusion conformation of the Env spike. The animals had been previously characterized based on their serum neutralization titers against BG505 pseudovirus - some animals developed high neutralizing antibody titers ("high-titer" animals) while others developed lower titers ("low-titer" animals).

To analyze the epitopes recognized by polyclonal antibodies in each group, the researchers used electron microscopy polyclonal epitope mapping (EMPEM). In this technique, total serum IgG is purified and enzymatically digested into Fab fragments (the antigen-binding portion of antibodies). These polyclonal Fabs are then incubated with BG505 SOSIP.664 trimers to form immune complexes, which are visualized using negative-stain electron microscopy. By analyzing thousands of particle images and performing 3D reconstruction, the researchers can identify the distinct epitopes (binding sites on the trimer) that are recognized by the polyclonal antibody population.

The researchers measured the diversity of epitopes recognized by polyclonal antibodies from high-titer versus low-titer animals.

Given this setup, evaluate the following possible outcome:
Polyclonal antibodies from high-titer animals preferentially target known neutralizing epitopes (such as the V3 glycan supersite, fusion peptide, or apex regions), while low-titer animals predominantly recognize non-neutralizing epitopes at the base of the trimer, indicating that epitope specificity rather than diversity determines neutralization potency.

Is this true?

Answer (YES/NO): NO